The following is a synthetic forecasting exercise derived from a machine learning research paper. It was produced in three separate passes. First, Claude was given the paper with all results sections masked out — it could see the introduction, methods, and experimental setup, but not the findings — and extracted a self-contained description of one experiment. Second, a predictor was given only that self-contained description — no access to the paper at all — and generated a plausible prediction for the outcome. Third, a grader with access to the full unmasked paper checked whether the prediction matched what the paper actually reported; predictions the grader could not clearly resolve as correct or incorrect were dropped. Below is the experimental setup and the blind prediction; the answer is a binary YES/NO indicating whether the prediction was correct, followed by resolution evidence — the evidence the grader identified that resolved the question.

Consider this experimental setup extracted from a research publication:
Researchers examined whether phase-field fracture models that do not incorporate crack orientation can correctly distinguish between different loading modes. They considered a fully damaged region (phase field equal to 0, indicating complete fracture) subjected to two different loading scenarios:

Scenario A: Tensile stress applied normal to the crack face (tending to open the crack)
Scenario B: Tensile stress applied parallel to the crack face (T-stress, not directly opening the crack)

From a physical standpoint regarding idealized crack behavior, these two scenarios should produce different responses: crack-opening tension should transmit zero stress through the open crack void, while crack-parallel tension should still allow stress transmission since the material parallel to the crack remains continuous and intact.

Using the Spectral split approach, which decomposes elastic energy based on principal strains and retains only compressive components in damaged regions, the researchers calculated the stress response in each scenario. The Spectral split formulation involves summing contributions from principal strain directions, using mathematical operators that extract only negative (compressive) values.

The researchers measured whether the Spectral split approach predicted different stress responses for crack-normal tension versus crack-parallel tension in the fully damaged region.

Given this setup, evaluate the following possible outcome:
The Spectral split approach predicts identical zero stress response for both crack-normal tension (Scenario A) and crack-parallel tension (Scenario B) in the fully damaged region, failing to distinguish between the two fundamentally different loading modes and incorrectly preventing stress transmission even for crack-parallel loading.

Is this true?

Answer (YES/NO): NO